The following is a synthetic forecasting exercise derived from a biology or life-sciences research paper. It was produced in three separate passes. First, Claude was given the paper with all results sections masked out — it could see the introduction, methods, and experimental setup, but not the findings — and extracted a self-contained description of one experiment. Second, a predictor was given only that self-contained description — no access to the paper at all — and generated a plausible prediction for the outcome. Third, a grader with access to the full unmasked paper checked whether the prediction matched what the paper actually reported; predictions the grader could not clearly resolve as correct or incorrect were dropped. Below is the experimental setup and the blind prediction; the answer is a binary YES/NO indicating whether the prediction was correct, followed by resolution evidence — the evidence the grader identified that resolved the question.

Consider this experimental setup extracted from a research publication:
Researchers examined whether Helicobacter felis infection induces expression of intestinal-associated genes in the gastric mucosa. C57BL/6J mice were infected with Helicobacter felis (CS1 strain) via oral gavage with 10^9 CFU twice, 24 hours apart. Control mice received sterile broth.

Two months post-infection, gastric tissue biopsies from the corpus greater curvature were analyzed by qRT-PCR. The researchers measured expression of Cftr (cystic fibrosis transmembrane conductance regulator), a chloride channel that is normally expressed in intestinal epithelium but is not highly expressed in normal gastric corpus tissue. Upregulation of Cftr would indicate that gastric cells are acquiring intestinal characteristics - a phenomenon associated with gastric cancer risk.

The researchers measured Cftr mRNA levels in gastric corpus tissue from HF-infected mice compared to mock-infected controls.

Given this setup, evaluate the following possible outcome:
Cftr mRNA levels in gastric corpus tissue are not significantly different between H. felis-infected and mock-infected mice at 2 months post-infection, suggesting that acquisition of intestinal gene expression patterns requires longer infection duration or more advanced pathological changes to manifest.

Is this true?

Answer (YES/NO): NO